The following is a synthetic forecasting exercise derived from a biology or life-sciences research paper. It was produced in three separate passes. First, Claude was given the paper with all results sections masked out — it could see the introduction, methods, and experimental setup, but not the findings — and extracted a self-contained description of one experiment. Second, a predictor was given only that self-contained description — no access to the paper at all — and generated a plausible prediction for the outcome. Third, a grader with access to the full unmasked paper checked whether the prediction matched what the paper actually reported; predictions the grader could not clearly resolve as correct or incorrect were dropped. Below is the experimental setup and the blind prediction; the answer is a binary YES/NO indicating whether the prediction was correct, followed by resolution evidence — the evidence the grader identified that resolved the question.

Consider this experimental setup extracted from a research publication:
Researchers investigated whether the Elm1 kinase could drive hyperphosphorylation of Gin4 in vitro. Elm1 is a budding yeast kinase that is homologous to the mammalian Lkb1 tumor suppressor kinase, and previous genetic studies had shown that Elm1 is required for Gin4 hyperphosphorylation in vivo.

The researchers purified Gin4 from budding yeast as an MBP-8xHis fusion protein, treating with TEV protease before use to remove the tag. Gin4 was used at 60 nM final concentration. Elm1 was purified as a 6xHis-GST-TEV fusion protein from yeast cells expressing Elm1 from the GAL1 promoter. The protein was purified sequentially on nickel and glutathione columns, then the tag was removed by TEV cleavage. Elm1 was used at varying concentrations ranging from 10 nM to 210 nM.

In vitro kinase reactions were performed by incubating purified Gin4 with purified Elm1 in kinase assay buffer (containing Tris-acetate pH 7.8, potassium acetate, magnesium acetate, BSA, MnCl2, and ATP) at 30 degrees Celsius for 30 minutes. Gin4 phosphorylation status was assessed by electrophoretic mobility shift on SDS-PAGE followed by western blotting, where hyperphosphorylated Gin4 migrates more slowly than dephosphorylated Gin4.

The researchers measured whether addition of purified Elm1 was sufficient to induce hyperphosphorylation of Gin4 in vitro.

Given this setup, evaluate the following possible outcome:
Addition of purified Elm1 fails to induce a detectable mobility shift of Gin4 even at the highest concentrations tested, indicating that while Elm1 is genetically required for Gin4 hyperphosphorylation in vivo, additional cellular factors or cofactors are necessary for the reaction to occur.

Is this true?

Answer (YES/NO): NO